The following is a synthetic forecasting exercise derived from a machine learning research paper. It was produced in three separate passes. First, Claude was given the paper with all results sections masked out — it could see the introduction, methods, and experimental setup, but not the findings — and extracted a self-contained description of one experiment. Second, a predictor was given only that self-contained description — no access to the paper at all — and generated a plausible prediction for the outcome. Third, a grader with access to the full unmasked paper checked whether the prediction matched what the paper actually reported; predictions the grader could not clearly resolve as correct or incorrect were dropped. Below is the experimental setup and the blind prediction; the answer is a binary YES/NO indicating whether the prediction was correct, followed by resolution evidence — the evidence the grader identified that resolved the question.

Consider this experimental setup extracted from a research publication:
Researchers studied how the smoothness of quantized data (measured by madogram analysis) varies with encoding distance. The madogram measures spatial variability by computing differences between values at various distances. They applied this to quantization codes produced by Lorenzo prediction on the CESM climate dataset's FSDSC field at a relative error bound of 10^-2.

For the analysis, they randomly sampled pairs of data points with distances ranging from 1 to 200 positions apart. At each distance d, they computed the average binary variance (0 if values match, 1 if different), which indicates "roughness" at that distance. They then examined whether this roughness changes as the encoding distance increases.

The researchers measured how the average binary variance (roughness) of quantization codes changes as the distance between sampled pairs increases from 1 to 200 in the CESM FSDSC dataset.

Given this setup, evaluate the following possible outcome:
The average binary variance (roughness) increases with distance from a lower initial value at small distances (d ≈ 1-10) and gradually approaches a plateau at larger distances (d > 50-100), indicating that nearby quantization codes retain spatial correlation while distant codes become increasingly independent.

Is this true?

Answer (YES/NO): NO